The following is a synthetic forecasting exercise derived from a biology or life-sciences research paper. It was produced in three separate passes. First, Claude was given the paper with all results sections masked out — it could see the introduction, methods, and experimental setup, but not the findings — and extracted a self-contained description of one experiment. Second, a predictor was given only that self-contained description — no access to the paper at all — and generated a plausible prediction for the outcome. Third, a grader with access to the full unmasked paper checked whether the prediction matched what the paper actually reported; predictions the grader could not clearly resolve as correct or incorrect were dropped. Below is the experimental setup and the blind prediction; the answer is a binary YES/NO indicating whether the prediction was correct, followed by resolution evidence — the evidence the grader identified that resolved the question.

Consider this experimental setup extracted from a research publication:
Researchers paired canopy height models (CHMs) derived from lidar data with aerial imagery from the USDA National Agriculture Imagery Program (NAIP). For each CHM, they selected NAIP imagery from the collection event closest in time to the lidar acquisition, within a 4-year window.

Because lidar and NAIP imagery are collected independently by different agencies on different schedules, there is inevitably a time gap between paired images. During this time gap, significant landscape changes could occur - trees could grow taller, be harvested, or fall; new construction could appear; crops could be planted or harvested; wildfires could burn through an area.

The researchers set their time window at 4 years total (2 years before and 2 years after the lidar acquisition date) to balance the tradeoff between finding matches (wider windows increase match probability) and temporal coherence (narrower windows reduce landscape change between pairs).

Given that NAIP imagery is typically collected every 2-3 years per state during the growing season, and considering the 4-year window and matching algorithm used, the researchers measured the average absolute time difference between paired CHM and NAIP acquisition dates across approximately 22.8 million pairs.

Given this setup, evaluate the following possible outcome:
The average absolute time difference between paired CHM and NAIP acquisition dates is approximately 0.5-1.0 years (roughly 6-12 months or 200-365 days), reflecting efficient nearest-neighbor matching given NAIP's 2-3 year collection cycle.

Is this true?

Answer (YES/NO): YES